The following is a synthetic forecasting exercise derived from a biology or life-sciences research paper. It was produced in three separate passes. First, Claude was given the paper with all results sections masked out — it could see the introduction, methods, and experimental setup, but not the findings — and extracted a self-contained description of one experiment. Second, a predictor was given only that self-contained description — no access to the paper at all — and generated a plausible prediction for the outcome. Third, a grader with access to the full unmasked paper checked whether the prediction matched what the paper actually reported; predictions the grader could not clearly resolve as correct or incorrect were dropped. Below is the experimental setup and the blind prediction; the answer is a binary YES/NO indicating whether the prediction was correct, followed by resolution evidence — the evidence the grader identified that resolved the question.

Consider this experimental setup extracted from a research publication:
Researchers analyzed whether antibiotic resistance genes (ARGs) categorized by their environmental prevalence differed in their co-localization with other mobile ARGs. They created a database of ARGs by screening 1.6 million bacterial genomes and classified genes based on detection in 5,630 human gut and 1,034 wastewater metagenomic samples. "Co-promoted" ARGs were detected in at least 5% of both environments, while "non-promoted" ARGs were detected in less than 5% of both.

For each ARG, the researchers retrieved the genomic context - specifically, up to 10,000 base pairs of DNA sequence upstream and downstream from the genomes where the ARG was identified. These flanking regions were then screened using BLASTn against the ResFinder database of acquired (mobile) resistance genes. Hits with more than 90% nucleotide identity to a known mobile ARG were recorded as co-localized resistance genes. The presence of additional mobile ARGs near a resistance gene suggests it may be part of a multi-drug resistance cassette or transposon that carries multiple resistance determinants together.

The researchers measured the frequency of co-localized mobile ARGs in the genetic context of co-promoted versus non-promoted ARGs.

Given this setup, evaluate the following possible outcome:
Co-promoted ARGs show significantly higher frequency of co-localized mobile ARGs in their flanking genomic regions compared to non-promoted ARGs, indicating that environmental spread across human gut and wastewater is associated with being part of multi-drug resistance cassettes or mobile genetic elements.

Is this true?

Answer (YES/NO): YES